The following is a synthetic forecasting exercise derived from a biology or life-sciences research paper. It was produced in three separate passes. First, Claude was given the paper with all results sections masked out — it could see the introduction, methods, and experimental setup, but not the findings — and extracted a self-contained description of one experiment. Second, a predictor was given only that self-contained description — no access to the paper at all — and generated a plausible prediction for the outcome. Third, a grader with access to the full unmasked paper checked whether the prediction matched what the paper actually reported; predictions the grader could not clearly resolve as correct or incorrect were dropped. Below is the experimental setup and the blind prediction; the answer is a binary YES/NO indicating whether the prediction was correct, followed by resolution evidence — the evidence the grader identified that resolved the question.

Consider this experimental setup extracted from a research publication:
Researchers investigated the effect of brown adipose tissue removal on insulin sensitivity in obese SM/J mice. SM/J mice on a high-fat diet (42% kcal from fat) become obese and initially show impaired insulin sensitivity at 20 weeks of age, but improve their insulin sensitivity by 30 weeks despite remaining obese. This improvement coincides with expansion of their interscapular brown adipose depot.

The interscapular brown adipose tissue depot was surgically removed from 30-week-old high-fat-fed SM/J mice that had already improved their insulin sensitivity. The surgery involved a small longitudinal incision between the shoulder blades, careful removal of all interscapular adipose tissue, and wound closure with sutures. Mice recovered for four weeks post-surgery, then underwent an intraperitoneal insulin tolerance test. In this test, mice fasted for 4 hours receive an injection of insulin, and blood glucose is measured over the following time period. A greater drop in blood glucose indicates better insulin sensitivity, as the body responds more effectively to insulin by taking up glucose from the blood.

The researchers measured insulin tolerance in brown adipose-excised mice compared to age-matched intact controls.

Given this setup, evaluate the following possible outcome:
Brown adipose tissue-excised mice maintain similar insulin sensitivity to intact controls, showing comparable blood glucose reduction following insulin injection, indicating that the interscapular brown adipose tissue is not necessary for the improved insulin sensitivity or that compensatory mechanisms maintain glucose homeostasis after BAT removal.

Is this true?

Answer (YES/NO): NO